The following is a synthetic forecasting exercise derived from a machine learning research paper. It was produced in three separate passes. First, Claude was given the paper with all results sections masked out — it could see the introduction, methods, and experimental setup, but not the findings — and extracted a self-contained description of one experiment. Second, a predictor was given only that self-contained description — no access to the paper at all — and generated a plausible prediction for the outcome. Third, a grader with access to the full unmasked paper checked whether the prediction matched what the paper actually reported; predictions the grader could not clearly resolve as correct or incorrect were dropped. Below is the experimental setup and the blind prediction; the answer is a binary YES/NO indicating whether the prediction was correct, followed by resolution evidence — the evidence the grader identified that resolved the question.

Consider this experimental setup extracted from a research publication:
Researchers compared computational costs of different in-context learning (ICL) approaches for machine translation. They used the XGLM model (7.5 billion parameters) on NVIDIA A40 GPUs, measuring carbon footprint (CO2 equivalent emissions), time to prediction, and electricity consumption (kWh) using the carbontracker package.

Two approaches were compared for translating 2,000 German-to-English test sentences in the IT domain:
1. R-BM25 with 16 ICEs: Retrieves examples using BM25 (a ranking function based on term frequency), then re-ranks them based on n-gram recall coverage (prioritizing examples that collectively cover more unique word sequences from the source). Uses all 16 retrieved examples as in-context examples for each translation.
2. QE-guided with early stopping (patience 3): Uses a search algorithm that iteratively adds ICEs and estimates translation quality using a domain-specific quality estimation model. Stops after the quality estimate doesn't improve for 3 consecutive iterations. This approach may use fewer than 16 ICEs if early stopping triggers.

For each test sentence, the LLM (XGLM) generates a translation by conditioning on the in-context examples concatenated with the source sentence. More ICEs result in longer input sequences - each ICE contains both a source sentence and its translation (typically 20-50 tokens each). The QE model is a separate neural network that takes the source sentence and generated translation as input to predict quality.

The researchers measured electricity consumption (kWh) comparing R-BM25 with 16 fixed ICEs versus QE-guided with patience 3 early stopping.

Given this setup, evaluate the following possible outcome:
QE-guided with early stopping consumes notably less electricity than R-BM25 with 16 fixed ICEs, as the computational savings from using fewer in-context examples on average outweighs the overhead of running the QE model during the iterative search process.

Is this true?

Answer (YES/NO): NO